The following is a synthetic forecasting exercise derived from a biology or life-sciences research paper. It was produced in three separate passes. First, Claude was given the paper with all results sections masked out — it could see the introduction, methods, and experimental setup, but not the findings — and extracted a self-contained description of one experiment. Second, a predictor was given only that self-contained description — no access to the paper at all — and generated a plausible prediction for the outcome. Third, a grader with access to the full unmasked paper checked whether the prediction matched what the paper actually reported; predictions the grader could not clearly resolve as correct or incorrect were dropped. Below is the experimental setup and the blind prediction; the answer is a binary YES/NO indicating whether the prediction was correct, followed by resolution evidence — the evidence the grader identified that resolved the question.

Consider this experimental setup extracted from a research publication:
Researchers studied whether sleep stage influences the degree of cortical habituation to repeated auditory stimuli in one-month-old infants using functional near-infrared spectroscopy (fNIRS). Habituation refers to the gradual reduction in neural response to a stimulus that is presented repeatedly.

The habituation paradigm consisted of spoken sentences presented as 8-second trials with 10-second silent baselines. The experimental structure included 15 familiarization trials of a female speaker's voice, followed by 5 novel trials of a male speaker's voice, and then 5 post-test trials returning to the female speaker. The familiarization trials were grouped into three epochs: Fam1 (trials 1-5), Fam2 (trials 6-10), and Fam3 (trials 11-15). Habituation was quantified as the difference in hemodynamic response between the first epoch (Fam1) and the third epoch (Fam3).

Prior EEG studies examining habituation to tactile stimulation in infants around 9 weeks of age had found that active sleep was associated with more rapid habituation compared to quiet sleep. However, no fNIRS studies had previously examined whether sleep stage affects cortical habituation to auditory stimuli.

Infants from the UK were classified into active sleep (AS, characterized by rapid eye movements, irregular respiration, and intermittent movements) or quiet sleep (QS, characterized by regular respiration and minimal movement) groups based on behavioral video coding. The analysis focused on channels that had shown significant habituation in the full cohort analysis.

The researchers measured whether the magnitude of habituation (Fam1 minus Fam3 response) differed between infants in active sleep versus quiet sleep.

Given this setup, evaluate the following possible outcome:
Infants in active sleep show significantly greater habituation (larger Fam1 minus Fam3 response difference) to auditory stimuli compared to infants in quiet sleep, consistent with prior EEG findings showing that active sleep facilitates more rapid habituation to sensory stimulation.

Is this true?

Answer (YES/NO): YES